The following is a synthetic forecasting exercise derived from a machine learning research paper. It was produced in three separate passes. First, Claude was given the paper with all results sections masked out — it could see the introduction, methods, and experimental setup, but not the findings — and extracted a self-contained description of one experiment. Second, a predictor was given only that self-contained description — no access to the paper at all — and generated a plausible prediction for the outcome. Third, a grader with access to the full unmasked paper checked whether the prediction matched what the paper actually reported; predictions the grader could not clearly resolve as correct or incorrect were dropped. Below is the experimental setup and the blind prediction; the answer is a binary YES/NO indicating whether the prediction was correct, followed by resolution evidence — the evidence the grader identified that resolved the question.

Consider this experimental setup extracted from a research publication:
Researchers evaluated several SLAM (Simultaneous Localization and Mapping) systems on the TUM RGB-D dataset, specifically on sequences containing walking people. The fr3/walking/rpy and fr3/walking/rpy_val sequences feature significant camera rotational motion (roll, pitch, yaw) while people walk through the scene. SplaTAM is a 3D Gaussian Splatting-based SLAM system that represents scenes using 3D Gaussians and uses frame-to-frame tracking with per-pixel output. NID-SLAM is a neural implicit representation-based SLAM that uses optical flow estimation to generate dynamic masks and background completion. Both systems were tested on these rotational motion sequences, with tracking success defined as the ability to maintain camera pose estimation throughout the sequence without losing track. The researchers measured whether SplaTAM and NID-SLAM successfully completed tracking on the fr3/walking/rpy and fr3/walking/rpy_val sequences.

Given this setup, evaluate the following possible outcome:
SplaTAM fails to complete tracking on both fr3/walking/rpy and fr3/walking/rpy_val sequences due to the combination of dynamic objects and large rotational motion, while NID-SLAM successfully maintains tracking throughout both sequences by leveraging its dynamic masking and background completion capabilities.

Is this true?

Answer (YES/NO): NO